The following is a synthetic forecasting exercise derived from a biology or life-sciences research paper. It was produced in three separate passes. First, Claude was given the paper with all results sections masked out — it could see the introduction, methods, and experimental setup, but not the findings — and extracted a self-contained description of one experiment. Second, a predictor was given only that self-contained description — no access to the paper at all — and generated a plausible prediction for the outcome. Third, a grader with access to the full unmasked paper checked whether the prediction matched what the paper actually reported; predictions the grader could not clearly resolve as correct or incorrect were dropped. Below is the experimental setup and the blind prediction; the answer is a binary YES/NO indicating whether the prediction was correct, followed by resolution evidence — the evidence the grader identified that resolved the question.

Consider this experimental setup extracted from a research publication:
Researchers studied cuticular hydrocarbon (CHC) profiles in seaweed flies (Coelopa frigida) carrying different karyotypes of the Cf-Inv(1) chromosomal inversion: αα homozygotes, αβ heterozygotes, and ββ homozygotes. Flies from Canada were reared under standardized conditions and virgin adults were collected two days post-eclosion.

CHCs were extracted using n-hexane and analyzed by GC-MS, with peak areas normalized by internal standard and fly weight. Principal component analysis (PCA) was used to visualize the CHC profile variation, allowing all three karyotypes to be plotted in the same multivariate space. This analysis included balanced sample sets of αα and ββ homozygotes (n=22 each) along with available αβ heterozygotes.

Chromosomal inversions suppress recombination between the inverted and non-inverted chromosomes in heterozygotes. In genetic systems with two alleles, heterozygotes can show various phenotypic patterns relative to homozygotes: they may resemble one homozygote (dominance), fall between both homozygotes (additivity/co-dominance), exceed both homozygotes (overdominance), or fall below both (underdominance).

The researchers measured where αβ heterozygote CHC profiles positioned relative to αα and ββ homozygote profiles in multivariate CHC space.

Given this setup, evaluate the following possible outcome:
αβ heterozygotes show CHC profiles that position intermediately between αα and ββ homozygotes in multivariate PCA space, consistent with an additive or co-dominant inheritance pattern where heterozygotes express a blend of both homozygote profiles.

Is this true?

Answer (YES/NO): YES